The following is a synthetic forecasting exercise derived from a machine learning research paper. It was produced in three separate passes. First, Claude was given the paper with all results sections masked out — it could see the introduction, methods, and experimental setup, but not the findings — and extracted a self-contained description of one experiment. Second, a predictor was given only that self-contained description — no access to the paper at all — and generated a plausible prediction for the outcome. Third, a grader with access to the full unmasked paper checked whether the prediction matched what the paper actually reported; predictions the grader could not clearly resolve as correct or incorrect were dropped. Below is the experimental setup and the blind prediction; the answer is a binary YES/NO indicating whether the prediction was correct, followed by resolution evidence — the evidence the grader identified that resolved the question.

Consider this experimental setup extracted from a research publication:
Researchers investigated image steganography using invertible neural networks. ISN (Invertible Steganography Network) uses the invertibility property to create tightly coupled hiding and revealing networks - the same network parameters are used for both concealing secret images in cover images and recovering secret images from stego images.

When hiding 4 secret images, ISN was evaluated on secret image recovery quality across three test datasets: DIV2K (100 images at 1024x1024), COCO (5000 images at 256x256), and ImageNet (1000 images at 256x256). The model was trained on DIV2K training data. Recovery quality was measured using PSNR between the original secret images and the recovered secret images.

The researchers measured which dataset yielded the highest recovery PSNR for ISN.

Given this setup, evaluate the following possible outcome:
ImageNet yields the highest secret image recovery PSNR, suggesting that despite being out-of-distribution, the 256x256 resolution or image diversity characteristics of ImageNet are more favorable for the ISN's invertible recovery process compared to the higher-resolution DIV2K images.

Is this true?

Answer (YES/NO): YES